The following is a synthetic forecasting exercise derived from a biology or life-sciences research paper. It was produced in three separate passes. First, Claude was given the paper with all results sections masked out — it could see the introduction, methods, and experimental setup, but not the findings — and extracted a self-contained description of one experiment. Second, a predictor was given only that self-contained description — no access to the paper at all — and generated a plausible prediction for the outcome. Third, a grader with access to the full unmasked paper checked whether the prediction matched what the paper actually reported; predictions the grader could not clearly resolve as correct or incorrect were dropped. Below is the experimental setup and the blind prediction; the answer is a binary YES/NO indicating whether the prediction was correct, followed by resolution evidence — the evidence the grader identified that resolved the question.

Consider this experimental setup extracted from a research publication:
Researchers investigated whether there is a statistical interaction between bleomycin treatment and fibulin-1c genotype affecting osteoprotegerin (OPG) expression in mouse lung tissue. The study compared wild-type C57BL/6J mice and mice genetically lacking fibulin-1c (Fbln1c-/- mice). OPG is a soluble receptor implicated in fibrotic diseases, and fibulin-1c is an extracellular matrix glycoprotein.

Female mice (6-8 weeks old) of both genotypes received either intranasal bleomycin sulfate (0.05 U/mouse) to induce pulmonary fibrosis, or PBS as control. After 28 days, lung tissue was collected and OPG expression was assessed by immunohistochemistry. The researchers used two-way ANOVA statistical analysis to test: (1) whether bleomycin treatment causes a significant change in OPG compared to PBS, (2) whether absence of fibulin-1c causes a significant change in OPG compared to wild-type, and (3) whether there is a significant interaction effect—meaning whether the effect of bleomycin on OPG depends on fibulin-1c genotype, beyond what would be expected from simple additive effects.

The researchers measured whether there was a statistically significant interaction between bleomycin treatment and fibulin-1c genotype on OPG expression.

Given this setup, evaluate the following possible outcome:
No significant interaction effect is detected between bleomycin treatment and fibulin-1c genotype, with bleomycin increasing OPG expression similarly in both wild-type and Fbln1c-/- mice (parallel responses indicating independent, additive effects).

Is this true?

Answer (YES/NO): NO